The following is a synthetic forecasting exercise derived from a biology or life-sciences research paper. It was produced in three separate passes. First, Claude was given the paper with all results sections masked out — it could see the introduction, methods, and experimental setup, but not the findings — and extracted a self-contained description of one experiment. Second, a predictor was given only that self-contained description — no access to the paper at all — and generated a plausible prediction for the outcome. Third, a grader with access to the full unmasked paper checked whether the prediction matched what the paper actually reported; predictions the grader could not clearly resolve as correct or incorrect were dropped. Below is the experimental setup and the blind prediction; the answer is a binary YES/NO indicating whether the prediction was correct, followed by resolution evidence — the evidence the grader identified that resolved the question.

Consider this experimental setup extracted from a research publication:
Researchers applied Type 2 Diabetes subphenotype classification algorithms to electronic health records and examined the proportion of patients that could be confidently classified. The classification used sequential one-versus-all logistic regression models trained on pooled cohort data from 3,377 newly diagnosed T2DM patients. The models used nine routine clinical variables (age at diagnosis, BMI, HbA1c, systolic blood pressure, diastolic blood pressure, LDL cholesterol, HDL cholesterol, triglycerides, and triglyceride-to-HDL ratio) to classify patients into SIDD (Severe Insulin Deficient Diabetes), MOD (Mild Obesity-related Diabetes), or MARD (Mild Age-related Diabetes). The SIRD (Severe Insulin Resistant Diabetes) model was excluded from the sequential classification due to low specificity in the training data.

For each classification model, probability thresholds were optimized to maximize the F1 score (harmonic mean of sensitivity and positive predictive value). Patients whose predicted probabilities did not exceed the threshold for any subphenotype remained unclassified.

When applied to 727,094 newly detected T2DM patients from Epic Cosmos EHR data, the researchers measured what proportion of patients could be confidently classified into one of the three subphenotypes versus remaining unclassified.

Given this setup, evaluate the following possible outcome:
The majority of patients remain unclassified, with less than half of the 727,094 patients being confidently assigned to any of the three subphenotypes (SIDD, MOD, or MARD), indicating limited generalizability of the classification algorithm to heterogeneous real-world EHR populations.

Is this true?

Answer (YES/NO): NO